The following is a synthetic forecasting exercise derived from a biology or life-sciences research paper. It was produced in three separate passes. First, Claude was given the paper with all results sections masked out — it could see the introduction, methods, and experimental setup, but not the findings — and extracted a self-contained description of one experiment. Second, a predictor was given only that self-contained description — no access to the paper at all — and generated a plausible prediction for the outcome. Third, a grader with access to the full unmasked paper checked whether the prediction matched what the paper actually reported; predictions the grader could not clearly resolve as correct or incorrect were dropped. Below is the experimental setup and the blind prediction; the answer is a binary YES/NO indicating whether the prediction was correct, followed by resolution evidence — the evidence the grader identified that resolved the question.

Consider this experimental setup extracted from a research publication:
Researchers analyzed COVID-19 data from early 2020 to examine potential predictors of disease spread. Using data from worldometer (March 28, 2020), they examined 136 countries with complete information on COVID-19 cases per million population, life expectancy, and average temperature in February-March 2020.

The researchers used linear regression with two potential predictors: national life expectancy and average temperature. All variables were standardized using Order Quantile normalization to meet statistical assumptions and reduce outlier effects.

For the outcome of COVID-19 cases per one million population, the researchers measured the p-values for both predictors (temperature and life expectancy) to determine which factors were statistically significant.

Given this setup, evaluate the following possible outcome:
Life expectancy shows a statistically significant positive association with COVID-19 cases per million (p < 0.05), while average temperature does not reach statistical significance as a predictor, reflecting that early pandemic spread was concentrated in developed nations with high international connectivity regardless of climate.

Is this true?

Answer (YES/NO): NO